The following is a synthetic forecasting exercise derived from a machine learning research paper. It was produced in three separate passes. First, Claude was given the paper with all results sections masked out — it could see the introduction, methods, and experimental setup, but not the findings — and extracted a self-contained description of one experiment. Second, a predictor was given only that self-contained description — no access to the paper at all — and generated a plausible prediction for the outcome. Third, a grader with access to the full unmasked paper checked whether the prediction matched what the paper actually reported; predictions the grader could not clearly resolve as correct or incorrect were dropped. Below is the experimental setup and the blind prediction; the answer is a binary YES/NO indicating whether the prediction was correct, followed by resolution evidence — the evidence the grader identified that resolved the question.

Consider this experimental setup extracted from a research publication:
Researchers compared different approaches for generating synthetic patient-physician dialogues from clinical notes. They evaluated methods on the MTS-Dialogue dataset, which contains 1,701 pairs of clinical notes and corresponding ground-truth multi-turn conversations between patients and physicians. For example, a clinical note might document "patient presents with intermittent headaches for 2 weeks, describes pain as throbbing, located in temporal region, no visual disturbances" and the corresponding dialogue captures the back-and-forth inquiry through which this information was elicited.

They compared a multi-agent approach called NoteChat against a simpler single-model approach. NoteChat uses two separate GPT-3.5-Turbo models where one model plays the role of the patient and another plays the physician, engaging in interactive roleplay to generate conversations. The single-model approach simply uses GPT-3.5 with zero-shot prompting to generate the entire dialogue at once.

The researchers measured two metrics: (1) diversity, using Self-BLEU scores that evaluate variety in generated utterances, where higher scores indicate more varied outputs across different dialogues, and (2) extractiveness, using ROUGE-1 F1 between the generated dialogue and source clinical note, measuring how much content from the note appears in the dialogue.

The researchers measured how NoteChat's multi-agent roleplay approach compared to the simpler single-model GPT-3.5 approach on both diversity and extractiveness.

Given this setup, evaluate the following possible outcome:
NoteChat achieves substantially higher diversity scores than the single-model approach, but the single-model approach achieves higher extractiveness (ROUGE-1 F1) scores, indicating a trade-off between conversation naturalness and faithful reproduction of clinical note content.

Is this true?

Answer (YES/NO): NO